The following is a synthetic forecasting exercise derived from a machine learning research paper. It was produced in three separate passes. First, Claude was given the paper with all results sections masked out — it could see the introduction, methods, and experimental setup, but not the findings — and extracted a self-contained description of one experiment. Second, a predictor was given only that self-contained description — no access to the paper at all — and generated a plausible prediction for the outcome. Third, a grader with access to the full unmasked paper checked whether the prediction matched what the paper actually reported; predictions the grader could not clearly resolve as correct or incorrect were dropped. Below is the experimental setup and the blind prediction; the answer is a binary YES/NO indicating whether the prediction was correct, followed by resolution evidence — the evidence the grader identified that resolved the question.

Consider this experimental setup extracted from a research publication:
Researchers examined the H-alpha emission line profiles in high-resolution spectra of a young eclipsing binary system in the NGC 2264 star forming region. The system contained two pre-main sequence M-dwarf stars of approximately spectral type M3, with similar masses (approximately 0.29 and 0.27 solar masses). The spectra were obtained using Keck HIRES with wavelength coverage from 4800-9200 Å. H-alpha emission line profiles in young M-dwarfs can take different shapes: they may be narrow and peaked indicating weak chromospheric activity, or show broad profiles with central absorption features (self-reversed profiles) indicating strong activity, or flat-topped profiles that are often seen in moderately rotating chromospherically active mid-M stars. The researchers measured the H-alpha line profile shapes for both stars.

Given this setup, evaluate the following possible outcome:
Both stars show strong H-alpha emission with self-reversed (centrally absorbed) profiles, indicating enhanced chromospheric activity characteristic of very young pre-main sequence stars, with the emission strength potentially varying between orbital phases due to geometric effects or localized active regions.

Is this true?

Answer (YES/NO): NO